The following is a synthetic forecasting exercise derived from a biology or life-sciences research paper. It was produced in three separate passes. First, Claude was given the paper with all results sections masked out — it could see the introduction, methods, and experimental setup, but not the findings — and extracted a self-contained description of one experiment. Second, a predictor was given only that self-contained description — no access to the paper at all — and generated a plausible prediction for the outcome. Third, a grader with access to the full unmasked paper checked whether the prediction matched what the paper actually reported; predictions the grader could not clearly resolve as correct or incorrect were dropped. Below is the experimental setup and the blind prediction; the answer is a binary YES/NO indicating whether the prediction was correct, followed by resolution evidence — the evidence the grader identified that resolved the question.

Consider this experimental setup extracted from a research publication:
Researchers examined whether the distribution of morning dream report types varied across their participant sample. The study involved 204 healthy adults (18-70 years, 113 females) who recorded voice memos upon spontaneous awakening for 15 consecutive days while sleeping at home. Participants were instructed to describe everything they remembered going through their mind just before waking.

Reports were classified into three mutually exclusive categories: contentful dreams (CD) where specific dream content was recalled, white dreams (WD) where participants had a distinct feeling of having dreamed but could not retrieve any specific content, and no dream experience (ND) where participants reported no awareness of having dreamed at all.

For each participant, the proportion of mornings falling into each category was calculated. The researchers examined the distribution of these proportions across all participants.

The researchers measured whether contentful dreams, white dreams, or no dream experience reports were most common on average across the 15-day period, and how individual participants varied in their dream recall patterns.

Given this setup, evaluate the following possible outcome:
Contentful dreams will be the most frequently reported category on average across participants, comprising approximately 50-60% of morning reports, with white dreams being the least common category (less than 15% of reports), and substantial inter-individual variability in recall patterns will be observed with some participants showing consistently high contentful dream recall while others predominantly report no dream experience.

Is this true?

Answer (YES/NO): YES